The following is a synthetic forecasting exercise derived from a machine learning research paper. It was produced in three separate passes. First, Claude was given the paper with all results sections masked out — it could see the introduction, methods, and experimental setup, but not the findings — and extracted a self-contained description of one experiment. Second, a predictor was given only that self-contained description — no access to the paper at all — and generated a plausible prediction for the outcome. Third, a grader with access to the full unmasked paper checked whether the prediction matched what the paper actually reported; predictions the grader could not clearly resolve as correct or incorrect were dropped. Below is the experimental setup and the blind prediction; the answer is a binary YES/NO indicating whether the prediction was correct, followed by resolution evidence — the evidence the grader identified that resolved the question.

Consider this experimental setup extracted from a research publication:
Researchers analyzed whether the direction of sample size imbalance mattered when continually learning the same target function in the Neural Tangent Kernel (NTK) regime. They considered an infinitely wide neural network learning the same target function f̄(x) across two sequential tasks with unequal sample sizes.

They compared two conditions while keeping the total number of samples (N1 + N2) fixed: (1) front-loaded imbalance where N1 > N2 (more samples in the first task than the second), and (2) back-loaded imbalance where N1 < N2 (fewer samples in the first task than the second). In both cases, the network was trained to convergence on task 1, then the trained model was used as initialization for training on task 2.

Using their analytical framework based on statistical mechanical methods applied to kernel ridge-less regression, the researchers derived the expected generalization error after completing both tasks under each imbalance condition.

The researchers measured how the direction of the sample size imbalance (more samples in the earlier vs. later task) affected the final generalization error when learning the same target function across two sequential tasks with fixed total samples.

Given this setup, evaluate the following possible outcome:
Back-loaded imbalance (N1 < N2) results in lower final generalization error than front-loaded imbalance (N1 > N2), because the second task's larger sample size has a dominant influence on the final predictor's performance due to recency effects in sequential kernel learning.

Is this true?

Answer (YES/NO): NO